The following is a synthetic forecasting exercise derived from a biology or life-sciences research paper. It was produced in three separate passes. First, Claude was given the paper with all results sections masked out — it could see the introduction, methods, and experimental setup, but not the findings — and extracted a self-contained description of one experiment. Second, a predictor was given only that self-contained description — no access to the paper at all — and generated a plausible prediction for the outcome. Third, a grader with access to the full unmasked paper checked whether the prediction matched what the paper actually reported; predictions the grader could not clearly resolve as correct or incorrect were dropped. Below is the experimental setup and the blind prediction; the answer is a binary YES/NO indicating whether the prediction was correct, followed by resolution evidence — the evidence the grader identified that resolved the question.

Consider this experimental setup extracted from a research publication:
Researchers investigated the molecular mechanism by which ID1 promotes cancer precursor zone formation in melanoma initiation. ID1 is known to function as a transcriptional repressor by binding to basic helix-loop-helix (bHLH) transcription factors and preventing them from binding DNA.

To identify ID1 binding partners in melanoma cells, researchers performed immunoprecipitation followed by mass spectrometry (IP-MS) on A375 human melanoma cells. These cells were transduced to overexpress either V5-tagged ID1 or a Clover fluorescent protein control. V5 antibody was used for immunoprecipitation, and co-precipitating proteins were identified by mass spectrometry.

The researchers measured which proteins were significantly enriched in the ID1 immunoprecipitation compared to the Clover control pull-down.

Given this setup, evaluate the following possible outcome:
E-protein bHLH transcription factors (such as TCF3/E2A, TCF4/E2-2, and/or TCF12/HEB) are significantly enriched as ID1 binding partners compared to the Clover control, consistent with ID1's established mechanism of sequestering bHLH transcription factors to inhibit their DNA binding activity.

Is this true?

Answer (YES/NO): YES